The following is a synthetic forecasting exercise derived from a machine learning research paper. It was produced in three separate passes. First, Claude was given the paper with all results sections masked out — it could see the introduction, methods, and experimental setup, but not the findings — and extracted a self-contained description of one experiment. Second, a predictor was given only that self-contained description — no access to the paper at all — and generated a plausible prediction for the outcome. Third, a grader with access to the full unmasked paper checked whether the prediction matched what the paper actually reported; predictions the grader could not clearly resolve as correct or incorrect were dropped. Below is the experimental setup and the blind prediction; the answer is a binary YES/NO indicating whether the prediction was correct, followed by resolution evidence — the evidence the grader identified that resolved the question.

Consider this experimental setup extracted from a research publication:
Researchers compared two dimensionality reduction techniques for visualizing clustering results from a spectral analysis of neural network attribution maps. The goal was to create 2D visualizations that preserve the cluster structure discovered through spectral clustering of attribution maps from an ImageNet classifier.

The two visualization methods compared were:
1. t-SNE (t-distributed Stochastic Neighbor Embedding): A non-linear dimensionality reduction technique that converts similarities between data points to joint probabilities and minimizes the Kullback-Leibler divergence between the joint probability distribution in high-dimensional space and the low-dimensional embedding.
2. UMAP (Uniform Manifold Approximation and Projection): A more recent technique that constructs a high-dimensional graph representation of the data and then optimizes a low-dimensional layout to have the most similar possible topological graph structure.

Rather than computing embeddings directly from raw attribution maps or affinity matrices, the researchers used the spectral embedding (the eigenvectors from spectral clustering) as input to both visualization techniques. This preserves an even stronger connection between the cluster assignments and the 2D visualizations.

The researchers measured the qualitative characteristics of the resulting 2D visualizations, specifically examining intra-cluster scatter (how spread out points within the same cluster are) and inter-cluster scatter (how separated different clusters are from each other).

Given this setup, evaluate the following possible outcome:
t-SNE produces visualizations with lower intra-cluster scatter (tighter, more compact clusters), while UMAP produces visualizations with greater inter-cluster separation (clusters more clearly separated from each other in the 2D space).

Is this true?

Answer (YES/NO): NO